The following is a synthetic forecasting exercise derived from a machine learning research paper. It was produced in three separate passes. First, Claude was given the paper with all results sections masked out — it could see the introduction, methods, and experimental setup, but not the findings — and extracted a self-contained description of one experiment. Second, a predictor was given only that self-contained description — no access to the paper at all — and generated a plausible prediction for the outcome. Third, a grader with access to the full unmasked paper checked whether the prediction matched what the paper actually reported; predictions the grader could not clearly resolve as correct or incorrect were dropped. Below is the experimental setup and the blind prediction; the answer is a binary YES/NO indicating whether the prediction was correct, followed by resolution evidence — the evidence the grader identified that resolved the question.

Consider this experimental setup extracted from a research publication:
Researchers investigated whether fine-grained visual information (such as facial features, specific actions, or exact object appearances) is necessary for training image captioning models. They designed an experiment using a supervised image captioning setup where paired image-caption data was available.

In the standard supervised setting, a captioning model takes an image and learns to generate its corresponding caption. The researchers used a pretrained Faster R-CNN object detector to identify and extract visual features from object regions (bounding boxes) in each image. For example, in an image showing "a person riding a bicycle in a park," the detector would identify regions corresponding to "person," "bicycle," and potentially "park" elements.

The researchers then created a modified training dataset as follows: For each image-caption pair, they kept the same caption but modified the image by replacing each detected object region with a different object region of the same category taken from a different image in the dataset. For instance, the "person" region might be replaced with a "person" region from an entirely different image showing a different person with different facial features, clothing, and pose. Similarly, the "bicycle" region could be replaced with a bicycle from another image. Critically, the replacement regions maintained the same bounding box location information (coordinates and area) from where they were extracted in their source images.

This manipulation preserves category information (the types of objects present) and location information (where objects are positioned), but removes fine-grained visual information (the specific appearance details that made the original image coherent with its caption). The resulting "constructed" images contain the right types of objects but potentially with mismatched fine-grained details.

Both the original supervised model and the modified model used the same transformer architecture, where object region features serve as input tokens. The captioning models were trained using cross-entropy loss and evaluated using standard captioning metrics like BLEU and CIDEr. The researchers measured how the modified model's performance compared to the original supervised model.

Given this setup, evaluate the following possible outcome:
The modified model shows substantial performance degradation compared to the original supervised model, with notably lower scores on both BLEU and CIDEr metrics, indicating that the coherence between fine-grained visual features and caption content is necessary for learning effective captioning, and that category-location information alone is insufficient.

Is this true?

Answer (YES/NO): NO